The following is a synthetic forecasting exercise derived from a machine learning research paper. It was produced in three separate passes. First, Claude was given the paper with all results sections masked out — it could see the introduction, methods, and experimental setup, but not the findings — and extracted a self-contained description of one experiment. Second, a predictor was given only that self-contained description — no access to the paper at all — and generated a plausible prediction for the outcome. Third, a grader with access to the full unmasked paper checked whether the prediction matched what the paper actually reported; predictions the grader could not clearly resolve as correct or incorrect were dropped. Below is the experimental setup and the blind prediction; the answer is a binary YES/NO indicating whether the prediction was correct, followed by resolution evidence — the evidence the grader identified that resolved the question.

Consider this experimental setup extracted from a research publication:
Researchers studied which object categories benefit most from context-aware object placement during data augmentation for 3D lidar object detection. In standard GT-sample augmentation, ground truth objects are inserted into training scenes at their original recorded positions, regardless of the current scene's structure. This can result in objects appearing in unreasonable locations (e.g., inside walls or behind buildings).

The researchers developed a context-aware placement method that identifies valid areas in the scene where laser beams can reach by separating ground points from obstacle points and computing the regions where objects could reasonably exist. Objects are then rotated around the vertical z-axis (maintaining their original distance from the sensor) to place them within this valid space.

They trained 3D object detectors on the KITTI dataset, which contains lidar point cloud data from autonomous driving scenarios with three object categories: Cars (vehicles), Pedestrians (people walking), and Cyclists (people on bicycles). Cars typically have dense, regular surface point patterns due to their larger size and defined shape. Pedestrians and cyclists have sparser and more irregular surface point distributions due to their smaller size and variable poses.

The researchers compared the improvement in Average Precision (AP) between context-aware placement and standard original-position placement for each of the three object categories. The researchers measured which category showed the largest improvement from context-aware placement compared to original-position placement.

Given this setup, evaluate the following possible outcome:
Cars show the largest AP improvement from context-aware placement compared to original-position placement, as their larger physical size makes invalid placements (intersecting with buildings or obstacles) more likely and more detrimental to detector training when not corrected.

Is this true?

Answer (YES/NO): NO